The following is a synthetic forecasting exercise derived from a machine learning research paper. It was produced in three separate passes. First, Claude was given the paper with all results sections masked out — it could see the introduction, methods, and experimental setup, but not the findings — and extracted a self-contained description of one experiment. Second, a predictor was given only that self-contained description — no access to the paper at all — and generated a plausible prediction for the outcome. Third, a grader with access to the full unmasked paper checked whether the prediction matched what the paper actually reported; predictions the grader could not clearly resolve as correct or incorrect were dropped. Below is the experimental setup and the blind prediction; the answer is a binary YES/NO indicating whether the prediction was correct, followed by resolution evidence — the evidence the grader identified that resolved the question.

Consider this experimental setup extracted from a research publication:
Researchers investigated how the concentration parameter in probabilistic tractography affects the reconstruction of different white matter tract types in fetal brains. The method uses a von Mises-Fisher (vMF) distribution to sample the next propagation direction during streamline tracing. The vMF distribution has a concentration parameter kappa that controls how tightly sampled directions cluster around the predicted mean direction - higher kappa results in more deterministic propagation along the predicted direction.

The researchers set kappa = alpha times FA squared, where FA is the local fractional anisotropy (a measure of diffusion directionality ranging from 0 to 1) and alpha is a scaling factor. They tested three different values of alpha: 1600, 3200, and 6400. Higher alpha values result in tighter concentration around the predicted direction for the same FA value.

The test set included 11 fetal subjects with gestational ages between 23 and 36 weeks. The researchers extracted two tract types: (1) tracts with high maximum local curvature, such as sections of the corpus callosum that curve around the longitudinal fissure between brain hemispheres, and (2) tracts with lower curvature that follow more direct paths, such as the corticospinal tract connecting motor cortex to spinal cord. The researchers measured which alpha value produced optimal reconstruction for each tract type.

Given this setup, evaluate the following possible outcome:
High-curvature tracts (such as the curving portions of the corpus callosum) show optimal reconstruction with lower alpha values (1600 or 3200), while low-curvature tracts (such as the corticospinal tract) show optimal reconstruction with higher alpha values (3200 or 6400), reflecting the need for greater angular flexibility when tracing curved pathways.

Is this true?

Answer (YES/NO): YES